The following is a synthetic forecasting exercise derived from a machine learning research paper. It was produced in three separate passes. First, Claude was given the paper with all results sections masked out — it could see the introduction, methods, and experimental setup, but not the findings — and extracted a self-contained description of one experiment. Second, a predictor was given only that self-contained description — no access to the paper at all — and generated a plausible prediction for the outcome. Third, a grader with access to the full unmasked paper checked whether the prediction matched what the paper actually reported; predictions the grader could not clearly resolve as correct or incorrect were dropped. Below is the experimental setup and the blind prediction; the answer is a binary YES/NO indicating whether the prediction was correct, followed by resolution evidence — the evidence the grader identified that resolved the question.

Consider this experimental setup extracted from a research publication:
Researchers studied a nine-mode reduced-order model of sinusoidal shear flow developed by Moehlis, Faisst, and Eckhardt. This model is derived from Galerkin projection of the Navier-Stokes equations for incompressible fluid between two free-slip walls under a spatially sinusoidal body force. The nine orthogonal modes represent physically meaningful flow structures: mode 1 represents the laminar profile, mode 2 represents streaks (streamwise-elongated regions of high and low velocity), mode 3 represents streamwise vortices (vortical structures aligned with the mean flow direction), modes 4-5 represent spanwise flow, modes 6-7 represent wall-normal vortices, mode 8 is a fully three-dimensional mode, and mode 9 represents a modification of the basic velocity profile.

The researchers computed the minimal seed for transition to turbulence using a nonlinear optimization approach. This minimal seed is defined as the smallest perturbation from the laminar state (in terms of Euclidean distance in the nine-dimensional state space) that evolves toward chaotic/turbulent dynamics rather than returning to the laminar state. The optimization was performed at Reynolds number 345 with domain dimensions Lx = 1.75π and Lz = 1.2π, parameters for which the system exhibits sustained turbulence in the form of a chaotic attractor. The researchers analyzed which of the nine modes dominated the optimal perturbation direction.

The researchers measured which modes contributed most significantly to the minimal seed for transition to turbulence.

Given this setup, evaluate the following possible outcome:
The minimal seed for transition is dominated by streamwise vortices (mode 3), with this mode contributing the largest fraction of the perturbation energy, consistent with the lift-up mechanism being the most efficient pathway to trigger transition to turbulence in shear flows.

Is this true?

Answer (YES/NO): YES